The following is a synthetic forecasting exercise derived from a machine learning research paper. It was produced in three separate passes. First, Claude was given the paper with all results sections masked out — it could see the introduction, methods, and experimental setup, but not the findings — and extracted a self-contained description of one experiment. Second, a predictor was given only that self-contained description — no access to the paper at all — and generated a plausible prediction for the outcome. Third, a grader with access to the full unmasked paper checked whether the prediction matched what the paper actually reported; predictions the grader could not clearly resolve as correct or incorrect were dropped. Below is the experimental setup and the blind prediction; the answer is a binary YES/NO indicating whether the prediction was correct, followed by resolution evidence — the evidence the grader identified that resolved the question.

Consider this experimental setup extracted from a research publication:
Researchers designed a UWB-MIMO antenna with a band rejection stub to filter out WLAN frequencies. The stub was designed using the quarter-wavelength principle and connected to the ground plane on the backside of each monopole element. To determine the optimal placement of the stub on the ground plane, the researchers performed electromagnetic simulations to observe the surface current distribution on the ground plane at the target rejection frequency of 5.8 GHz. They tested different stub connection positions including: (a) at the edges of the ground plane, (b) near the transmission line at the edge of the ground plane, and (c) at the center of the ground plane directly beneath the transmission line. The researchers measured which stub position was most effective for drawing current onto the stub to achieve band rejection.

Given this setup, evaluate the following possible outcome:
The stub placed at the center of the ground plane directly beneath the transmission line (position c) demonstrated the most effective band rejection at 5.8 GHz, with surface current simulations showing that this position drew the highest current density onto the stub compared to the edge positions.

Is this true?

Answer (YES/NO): YES